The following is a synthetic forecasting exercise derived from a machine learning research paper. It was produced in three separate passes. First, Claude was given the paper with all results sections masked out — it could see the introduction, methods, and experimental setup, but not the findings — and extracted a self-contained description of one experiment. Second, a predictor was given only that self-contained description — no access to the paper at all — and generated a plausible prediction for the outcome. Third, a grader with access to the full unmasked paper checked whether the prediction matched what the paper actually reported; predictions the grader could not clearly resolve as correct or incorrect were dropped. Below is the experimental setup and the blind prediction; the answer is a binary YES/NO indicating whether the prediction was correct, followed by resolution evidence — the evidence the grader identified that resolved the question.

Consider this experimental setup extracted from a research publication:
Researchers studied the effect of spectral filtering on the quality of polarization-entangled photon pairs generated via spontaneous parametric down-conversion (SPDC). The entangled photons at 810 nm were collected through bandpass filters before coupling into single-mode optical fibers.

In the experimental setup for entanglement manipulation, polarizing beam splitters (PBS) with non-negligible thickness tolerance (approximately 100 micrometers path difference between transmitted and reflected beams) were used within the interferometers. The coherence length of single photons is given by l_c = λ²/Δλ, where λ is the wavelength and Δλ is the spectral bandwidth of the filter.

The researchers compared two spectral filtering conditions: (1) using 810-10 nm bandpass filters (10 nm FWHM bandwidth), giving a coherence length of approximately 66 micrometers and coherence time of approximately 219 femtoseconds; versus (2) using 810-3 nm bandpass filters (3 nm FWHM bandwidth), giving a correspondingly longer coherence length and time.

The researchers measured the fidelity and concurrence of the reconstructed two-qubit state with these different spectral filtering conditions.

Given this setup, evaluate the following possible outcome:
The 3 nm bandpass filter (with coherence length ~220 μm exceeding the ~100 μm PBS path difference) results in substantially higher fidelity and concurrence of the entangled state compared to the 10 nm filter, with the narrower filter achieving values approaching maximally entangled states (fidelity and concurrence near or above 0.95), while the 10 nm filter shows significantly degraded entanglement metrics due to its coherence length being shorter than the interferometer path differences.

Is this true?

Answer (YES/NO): NO